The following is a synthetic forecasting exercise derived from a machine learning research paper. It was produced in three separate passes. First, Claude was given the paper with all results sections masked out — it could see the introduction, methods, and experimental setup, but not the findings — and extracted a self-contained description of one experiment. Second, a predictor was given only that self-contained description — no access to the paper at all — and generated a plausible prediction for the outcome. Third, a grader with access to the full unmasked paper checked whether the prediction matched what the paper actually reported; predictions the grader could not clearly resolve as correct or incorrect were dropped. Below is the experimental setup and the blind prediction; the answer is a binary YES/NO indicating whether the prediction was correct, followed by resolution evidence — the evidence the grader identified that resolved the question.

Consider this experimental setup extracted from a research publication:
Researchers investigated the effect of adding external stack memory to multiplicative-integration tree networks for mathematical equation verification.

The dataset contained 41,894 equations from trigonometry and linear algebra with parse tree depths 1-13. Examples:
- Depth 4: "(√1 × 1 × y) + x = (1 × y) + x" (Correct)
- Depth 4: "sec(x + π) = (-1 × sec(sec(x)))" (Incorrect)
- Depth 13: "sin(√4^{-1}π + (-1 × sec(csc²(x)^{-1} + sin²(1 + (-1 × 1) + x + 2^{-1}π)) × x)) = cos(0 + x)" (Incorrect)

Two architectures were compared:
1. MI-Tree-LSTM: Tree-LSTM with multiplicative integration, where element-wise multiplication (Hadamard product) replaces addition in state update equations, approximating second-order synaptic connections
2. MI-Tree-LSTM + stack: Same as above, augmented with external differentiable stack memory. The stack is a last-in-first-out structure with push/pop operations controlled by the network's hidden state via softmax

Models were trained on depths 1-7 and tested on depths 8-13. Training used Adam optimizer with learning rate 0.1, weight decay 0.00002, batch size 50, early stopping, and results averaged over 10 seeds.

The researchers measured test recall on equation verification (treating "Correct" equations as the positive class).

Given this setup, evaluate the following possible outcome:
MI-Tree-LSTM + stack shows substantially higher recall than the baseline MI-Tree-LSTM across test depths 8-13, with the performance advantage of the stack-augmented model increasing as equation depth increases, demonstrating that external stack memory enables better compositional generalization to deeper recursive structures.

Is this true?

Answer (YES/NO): NO